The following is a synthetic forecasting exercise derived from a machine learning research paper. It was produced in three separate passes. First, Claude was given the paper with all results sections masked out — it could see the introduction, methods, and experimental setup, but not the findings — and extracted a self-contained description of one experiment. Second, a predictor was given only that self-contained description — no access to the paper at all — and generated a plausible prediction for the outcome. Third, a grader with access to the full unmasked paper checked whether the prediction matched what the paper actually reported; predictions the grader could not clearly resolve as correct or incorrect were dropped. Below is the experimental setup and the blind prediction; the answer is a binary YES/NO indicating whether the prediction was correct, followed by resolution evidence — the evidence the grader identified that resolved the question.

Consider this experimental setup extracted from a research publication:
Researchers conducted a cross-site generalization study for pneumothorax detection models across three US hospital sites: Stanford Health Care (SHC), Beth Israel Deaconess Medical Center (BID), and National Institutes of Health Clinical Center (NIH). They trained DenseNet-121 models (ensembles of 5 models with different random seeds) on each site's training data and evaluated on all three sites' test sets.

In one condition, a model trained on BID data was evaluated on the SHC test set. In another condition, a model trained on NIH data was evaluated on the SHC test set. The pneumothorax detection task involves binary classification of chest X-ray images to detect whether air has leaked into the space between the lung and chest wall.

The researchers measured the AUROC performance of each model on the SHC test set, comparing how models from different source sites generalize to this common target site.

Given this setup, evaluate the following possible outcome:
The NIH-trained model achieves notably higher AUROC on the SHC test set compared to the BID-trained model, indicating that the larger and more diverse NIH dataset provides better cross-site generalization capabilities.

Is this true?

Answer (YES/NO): NO